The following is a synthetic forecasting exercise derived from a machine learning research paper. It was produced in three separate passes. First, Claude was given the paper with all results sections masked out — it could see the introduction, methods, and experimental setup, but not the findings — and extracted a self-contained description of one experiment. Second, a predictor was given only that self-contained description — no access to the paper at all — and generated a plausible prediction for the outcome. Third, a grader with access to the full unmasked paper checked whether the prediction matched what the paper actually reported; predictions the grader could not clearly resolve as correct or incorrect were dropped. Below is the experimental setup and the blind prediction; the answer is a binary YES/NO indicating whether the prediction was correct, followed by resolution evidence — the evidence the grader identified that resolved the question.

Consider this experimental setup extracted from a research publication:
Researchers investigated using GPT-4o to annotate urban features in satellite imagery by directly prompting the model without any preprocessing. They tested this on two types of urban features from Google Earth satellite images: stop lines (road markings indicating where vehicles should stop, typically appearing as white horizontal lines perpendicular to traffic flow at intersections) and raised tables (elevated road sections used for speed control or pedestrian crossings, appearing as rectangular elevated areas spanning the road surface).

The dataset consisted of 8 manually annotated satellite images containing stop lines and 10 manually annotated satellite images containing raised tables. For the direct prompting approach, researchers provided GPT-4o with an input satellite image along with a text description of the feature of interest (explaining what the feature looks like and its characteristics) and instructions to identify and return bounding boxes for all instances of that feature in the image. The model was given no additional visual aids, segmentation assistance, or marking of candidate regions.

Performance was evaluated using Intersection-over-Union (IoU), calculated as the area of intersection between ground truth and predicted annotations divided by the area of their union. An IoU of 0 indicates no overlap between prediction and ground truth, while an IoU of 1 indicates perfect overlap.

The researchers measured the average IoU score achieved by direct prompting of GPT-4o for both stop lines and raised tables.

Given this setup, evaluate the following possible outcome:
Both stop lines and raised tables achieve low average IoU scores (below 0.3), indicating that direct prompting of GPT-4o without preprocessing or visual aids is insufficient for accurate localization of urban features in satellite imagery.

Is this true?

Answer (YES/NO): YES